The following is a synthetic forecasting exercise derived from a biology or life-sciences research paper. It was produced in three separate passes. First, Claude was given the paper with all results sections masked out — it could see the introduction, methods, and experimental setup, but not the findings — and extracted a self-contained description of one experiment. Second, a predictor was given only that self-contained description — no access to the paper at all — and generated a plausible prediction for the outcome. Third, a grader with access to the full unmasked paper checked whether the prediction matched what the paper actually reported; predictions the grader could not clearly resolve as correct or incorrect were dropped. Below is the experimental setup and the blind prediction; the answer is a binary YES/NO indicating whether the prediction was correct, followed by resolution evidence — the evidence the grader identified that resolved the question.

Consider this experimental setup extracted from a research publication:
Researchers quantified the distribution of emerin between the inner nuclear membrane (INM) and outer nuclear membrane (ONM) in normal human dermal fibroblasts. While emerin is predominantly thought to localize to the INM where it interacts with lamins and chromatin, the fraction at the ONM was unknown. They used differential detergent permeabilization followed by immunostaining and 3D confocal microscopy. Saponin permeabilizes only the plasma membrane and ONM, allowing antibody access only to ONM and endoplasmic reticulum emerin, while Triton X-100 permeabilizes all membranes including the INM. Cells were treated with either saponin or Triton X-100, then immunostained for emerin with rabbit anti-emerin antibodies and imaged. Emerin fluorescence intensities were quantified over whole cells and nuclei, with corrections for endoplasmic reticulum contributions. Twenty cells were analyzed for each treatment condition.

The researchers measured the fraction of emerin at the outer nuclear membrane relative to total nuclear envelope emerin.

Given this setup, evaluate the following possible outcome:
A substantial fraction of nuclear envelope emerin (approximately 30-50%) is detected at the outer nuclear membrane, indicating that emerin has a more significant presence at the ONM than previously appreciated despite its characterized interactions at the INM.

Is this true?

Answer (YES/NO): NO